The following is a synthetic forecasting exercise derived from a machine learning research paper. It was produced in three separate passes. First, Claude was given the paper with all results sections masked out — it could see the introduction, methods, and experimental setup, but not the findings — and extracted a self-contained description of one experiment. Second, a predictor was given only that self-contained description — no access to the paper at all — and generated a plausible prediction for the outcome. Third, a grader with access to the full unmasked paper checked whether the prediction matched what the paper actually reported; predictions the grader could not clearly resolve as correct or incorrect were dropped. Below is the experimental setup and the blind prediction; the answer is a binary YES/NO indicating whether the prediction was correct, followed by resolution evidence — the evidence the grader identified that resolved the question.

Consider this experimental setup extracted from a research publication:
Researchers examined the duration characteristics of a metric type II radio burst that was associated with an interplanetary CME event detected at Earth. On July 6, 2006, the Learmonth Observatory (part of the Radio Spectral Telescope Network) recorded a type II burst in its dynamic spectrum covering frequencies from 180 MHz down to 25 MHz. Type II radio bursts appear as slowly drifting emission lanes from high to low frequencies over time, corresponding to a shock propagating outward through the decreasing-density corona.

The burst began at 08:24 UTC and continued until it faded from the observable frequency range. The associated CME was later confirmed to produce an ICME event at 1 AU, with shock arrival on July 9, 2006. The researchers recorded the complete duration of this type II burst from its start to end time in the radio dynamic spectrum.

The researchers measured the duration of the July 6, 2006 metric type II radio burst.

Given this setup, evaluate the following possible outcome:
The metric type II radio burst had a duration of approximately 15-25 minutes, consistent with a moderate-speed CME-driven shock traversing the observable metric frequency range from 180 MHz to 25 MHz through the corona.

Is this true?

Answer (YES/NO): YES